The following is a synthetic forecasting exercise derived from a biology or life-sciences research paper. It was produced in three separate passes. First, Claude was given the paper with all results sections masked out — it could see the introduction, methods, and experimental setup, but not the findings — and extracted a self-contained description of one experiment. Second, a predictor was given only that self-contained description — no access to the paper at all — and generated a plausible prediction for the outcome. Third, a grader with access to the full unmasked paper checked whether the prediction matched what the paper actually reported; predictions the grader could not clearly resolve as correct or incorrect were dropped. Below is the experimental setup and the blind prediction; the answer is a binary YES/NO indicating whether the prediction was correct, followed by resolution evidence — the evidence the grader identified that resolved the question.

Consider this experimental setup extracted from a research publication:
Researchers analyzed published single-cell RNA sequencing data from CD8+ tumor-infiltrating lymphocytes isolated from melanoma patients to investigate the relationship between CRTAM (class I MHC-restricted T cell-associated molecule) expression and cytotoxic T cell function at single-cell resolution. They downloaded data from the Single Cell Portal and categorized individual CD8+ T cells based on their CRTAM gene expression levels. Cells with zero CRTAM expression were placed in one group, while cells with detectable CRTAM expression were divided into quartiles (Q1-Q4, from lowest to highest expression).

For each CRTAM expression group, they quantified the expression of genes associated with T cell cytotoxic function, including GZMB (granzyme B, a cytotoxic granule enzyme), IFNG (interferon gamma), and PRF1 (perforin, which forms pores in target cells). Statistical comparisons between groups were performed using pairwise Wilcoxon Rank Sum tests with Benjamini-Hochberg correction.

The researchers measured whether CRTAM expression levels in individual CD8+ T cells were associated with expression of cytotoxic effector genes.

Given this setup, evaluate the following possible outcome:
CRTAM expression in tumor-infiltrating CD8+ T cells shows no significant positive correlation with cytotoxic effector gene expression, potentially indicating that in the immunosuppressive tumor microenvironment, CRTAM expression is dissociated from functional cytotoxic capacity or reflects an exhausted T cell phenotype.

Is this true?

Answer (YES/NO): NO